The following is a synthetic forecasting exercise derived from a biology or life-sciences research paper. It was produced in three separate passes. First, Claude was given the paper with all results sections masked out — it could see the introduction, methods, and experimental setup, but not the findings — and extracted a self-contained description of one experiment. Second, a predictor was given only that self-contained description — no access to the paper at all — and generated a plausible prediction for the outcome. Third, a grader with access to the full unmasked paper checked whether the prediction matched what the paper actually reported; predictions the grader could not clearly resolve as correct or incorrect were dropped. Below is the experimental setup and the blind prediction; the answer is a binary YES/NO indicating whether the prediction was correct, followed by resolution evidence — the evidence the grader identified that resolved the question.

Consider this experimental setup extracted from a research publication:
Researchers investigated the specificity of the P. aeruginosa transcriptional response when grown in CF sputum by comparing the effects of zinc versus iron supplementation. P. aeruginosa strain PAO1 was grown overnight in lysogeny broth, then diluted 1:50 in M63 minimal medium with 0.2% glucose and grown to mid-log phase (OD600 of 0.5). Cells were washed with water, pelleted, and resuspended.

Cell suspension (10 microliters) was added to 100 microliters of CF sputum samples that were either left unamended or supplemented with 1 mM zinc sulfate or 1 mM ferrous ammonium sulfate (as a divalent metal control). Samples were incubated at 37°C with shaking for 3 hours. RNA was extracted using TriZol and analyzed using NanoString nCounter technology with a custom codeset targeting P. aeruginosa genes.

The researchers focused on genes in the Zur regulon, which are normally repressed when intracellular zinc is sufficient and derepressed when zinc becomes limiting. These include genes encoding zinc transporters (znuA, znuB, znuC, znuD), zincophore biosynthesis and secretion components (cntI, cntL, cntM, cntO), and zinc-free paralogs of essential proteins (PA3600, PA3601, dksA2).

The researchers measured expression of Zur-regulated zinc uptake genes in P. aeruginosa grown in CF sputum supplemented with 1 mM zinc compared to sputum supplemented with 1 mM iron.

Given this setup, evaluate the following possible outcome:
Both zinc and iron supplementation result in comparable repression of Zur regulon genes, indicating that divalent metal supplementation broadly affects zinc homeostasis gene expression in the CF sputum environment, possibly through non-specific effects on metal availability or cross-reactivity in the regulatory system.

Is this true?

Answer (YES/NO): NO